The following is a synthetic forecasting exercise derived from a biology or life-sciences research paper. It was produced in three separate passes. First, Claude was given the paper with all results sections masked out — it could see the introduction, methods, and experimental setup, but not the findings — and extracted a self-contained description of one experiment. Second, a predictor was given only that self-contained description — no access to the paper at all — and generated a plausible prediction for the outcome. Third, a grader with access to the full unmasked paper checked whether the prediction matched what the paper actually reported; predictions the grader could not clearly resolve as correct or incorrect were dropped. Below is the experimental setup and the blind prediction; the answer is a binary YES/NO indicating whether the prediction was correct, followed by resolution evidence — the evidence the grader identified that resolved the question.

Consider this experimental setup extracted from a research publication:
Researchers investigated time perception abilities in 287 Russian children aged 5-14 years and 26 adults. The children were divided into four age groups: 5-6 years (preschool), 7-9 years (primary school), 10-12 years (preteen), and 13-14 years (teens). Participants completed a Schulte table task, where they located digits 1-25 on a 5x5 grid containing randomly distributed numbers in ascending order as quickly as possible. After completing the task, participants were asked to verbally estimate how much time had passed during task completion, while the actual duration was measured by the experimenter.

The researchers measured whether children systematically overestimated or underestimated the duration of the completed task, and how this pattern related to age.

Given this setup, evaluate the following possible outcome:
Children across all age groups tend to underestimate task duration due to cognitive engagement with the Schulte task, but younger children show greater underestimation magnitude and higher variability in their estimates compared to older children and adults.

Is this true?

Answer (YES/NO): NO